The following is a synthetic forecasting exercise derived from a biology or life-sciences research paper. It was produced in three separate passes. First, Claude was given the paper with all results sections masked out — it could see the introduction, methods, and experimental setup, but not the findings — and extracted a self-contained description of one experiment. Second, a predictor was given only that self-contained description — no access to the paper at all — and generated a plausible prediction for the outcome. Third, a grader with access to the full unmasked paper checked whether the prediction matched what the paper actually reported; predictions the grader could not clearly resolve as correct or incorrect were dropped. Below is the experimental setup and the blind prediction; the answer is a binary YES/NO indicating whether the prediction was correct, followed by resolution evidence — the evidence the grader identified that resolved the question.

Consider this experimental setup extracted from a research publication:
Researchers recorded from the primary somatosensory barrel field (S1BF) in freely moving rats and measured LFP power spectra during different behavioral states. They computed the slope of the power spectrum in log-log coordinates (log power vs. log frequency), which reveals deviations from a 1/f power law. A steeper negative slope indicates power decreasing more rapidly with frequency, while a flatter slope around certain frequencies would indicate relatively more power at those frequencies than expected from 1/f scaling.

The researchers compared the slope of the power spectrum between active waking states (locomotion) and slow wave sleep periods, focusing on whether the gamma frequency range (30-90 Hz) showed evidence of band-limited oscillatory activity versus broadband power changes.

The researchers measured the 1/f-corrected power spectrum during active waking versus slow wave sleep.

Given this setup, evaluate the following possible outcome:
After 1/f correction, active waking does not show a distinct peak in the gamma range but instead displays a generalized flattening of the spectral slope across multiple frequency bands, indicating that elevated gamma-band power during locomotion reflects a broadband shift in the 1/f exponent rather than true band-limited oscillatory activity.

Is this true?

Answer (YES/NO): NO